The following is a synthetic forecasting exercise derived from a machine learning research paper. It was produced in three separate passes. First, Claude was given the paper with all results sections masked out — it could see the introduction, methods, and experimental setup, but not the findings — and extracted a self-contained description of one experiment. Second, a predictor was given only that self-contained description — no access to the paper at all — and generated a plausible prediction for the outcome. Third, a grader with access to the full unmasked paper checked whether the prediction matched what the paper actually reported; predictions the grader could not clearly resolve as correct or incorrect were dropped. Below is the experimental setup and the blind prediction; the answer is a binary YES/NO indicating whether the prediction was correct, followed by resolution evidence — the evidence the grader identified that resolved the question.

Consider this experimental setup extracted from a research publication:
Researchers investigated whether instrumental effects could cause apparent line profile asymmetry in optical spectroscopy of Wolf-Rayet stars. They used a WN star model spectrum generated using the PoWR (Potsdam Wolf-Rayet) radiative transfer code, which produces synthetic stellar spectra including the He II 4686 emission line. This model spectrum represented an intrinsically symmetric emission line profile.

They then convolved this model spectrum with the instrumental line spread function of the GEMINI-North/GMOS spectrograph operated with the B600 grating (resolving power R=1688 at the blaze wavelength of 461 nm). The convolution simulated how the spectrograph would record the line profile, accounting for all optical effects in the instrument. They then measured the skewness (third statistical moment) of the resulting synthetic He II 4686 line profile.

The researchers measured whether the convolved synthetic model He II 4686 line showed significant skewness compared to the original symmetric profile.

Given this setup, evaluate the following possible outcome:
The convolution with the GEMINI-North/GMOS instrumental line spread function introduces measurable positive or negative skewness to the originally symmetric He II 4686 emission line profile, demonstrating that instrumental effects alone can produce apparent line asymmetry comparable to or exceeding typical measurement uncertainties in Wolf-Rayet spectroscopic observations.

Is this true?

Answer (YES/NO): NO